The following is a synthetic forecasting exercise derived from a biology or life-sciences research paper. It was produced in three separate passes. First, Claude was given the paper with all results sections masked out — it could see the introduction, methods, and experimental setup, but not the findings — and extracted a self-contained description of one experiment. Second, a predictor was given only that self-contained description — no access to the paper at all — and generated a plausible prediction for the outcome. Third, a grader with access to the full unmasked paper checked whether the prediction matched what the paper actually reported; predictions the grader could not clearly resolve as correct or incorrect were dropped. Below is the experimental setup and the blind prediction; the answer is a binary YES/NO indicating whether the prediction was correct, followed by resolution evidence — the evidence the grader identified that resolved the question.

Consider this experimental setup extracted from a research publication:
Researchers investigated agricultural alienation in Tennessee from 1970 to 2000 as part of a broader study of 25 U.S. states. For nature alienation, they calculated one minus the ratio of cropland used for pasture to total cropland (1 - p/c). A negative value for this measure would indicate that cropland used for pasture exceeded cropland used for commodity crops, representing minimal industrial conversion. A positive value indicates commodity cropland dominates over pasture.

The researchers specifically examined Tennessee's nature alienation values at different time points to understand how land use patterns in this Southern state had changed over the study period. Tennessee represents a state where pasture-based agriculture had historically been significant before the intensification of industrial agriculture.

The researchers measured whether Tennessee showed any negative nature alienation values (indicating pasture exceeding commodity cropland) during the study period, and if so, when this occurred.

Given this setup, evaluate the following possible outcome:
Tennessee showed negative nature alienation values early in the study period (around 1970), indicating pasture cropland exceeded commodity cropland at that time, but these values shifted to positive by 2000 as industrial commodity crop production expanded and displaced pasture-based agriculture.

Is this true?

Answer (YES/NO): YES